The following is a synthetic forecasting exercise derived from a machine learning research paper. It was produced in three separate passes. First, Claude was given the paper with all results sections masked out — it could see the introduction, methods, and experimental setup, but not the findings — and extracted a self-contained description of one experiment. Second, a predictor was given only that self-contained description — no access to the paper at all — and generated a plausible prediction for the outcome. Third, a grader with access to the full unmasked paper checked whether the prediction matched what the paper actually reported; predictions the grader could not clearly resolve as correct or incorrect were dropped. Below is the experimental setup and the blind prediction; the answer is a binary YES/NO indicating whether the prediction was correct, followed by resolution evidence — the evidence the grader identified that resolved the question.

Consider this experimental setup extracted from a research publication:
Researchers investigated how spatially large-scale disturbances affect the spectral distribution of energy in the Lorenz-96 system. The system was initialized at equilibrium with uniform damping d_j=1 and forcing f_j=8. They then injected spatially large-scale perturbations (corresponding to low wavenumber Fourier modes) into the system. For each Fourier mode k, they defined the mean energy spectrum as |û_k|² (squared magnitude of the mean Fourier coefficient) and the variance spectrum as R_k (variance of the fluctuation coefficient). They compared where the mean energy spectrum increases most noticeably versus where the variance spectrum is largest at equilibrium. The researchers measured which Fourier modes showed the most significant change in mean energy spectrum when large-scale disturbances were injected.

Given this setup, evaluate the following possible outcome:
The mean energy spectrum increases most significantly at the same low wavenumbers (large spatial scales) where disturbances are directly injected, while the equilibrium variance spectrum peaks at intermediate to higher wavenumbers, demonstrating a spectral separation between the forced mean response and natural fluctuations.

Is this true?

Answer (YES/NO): YES